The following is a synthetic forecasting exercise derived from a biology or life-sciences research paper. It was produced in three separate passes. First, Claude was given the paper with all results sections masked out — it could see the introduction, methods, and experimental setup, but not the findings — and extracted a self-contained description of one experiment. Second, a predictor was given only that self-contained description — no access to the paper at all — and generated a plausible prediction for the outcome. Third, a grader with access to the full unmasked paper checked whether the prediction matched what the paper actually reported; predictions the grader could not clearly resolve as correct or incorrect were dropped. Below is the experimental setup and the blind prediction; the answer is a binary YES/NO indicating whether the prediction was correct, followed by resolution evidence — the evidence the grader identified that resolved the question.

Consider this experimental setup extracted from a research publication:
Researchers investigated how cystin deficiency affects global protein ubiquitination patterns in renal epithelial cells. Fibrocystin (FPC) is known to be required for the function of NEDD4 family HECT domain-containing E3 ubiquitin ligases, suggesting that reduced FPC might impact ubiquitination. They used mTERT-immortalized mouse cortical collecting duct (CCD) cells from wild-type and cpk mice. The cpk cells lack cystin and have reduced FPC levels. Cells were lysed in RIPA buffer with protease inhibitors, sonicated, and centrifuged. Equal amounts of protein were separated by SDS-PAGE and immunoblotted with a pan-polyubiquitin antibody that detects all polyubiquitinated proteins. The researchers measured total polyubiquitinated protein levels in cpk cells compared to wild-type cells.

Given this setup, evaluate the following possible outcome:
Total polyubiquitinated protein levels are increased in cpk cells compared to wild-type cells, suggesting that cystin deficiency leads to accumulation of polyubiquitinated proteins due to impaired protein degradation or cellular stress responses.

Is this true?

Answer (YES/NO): NO